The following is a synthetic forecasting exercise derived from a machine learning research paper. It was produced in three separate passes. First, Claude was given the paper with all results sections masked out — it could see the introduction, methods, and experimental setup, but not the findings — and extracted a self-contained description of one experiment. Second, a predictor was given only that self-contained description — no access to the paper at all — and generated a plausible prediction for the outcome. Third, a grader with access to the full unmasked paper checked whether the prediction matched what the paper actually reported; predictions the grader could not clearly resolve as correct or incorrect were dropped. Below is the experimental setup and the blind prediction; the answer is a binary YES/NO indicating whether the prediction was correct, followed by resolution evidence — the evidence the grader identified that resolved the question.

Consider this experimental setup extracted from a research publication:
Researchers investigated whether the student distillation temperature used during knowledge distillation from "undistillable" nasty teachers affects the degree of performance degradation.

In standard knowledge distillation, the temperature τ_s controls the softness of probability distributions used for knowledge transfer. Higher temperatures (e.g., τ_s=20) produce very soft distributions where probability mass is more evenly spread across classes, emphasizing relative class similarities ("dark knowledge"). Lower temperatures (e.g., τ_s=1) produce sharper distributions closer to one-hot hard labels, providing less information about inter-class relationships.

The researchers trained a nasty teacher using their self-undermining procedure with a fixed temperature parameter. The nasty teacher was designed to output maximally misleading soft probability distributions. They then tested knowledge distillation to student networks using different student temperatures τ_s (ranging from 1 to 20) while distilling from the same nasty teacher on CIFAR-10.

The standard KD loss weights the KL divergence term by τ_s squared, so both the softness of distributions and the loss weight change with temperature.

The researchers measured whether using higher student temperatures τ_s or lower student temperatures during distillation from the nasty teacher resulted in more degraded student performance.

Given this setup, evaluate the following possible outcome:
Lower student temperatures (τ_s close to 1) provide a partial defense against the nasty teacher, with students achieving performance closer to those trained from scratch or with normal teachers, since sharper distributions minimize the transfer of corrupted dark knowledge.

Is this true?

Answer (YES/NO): NO